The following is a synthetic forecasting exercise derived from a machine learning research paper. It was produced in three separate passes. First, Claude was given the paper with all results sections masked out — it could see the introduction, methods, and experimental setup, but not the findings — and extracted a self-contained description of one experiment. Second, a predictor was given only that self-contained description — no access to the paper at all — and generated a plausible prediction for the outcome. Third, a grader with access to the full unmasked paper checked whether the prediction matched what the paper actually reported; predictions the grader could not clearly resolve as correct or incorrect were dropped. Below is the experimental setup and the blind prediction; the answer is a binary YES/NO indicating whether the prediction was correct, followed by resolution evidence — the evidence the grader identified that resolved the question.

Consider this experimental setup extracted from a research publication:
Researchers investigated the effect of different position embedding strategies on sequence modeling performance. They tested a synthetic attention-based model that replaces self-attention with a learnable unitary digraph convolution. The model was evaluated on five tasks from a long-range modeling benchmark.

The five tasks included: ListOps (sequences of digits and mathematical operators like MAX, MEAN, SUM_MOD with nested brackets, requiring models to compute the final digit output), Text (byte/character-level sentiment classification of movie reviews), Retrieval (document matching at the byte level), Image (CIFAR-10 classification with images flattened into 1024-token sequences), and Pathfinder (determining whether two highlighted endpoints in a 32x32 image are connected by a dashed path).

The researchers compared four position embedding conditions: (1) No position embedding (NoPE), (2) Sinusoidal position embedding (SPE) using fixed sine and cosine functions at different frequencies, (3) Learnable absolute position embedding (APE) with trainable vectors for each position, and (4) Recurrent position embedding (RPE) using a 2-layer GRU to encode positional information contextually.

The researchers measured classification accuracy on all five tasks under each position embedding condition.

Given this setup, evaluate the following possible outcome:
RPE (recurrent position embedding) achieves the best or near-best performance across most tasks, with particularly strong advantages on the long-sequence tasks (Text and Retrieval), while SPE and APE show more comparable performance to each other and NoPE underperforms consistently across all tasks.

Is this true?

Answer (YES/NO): NO